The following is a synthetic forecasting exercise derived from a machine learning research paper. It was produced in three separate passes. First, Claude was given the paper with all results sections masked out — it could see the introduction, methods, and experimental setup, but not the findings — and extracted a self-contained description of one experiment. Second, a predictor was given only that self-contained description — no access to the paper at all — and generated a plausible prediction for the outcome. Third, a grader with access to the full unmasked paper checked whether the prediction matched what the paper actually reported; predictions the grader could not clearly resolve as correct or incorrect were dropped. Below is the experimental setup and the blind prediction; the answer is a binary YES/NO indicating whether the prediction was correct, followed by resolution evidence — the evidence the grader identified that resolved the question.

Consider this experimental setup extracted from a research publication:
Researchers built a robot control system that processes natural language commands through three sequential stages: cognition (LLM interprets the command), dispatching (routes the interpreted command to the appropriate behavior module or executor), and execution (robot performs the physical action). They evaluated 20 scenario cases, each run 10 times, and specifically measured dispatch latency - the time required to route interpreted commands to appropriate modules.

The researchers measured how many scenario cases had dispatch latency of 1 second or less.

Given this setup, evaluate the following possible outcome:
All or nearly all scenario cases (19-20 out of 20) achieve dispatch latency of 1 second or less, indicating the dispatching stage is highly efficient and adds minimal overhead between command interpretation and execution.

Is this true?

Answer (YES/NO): NO